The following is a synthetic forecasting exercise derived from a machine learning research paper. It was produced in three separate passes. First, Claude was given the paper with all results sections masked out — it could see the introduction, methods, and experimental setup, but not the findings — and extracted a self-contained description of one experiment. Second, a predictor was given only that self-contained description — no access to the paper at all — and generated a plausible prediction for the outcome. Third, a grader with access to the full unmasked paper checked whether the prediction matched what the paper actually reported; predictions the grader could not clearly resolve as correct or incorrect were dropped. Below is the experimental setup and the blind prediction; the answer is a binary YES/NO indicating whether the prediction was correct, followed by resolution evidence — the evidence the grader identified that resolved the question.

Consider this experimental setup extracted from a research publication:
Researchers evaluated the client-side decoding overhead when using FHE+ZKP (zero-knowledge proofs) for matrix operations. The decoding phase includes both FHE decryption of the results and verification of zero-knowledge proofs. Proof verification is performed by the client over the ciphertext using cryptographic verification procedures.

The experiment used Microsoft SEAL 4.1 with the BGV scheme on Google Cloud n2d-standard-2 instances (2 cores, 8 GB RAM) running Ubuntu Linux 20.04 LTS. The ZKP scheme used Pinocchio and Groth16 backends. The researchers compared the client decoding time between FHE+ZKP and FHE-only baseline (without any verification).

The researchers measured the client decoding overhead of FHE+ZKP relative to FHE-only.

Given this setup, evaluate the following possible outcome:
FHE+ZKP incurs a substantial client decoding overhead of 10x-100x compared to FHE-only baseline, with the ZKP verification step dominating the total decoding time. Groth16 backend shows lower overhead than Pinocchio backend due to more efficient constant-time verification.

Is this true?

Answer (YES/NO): NO